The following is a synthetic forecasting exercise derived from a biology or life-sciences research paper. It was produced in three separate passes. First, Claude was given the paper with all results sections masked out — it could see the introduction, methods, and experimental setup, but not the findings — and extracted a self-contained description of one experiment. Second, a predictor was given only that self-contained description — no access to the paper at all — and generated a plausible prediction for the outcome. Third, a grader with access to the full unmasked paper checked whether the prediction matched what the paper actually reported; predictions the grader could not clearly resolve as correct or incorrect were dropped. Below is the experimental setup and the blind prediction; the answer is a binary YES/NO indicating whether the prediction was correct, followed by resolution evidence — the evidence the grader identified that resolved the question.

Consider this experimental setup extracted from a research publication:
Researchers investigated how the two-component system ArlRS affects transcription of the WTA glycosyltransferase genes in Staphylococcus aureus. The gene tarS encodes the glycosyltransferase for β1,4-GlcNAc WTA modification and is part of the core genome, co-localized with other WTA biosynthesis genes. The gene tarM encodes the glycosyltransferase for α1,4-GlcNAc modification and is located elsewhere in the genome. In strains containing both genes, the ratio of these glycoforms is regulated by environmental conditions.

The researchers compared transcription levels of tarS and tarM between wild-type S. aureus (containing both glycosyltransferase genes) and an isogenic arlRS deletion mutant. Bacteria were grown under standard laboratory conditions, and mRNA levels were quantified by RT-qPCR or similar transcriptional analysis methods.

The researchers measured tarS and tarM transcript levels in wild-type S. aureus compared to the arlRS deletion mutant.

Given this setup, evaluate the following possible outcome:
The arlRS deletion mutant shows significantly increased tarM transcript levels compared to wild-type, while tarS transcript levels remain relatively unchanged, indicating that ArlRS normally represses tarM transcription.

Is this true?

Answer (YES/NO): YES